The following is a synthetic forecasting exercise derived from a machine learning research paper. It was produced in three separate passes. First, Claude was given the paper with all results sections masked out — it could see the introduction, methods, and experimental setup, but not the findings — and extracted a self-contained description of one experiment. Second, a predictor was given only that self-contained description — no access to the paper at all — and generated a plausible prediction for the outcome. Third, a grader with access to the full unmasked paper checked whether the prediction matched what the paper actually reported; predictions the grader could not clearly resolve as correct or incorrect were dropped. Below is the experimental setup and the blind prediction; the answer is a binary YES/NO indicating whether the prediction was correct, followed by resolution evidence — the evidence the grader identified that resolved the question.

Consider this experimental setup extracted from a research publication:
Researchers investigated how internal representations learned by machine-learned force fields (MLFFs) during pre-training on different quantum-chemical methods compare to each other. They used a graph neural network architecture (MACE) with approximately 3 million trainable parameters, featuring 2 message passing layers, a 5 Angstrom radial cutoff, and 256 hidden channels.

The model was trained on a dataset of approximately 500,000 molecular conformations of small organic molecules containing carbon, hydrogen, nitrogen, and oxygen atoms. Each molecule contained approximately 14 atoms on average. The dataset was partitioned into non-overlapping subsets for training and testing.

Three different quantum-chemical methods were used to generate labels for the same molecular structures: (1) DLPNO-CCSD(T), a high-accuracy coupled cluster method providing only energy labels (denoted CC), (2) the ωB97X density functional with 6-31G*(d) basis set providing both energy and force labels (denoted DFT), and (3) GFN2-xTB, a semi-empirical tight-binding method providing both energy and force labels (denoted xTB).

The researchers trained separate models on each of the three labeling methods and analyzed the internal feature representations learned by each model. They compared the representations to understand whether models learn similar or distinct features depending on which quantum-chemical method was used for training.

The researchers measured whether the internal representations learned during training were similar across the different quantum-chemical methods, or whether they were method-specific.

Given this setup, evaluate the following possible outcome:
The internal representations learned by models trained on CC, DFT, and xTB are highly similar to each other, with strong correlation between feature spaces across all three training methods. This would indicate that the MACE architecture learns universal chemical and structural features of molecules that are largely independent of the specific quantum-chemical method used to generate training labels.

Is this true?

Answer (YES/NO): NO